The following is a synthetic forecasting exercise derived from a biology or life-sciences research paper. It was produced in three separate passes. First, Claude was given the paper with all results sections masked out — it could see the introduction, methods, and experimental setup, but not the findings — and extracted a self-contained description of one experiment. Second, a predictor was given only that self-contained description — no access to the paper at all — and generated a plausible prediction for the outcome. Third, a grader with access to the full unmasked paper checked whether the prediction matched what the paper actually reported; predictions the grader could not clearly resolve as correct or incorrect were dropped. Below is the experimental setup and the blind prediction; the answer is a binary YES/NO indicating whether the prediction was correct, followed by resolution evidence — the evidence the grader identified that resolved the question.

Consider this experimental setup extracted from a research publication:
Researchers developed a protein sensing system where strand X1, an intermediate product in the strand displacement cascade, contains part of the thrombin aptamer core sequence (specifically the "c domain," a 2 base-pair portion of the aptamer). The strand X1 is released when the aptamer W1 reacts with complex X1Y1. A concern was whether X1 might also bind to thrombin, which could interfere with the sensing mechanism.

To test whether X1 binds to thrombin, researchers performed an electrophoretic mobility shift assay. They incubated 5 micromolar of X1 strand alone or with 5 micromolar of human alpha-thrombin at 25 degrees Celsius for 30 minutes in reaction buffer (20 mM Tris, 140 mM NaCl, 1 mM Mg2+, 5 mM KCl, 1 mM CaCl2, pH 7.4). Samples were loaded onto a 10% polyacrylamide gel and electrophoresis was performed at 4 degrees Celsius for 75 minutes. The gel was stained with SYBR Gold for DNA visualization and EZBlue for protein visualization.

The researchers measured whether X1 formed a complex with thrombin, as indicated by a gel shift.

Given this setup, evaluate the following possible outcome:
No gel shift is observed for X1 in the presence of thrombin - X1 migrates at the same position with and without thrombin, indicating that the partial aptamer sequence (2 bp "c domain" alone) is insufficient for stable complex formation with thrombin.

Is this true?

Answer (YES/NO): YES